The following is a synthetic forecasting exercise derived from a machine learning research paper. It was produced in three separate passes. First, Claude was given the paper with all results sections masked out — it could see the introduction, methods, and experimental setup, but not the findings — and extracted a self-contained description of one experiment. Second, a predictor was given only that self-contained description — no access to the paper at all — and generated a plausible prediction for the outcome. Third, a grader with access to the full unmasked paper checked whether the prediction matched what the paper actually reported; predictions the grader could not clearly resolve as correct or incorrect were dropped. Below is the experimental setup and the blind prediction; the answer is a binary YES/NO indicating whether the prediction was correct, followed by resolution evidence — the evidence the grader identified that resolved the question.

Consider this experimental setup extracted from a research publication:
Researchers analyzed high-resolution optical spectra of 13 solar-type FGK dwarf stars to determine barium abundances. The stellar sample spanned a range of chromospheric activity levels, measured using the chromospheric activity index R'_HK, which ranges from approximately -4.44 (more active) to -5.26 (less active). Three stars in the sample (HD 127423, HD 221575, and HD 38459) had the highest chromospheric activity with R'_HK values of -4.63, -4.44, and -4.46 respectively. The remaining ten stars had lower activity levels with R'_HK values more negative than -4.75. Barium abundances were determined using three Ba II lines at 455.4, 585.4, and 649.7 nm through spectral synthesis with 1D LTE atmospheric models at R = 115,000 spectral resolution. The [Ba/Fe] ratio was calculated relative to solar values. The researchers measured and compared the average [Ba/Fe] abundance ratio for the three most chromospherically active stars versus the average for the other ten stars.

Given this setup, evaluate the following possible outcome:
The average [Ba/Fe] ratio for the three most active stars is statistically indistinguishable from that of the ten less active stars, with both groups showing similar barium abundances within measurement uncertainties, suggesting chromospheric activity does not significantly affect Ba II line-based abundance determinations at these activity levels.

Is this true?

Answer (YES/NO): NO